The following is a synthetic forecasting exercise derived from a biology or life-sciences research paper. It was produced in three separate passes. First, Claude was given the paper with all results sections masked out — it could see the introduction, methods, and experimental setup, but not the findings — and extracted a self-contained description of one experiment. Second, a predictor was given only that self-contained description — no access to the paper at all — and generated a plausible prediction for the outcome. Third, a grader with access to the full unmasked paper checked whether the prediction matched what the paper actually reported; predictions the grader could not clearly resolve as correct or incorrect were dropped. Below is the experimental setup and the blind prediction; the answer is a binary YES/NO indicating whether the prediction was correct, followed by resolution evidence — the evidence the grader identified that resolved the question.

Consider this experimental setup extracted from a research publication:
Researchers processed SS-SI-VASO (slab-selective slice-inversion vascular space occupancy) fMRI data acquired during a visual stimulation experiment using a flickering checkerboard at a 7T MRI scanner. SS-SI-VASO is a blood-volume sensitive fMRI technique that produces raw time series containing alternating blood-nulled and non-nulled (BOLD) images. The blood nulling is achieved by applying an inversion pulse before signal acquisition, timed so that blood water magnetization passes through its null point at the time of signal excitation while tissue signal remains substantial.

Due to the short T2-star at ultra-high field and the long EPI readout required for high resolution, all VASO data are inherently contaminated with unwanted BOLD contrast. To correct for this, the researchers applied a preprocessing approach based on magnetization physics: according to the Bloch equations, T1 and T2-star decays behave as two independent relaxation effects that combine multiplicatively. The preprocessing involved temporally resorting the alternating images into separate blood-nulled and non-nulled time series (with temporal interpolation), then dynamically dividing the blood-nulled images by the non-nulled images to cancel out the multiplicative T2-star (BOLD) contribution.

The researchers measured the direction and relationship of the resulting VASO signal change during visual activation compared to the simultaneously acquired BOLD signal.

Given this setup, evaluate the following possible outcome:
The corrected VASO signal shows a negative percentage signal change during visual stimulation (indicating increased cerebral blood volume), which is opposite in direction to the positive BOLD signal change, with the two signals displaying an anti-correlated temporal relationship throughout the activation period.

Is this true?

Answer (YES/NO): YES